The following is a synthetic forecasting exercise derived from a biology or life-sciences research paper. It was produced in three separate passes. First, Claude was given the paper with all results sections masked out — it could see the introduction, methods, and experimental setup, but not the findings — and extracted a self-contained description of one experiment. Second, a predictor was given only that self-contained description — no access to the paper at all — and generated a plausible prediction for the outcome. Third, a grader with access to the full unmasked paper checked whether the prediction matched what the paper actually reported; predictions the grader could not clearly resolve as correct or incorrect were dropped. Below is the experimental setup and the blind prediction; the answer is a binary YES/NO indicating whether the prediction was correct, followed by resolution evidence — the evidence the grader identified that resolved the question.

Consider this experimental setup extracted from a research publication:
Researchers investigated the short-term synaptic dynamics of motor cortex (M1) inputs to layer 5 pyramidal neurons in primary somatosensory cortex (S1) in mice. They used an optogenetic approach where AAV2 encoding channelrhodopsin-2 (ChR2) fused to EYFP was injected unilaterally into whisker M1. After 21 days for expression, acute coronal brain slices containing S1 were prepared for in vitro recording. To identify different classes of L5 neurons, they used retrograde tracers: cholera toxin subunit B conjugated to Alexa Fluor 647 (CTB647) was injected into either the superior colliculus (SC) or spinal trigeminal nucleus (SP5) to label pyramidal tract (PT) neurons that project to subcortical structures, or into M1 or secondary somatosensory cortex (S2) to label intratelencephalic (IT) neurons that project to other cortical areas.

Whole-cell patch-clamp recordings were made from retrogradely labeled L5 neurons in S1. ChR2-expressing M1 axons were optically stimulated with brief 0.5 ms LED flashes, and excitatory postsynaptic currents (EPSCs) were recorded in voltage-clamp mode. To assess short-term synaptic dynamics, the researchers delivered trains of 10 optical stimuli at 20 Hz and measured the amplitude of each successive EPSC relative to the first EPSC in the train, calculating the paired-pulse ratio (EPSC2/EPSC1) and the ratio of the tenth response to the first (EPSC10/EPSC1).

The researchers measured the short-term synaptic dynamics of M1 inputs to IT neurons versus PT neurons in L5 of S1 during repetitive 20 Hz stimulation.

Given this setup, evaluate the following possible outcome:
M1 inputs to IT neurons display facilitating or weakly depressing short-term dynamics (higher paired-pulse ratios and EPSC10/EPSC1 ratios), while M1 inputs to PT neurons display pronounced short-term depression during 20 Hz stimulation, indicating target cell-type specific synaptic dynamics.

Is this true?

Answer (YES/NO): NO